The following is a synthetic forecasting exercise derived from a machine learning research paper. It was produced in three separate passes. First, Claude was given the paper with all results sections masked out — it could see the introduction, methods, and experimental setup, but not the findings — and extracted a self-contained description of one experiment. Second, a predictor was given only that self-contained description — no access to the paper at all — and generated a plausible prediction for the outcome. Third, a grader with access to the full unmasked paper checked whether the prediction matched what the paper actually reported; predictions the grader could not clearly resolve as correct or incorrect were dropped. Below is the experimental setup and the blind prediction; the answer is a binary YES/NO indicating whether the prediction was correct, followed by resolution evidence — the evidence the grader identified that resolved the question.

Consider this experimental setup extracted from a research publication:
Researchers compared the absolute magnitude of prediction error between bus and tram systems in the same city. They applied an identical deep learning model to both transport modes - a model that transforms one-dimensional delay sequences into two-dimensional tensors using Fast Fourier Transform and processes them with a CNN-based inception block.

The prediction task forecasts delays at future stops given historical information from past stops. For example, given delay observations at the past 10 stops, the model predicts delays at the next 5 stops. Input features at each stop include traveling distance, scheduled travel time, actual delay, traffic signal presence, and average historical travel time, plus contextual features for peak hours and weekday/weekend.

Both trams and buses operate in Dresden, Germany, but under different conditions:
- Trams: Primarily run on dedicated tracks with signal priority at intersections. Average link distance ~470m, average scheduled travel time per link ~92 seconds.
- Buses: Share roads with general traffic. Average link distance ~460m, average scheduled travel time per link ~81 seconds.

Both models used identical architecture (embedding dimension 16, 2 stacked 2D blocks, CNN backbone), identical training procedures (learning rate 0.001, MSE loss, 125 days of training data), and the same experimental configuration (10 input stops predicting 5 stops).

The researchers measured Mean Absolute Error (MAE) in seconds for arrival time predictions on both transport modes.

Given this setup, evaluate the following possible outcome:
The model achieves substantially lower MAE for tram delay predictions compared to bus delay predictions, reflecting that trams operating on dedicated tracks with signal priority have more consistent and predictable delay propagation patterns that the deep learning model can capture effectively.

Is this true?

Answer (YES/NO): NO